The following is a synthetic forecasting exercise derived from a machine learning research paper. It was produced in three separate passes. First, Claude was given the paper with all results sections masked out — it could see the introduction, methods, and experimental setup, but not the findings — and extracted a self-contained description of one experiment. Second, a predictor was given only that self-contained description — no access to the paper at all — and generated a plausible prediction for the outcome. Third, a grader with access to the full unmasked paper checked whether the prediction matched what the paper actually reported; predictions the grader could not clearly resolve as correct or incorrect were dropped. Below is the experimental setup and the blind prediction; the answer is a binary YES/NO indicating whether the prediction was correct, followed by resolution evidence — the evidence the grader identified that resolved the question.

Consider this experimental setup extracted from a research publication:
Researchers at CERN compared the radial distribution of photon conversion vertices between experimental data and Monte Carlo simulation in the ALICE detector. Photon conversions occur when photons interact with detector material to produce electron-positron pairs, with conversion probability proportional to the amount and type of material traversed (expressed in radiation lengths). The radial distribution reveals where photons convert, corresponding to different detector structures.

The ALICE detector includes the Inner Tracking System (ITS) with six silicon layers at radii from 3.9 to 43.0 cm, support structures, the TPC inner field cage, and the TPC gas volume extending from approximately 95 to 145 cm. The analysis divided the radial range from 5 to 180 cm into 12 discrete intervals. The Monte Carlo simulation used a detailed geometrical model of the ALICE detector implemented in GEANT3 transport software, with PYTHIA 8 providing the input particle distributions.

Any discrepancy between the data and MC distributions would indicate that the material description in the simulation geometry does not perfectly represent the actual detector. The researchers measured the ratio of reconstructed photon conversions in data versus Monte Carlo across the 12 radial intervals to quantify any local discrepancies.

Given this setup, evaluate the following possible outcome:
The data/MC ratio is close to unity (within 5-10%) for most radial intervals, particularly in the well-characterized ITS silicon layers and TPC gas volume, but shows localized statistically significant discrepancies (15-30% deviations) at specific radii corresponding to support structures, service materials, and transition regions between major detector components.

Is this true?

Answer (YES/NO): NO